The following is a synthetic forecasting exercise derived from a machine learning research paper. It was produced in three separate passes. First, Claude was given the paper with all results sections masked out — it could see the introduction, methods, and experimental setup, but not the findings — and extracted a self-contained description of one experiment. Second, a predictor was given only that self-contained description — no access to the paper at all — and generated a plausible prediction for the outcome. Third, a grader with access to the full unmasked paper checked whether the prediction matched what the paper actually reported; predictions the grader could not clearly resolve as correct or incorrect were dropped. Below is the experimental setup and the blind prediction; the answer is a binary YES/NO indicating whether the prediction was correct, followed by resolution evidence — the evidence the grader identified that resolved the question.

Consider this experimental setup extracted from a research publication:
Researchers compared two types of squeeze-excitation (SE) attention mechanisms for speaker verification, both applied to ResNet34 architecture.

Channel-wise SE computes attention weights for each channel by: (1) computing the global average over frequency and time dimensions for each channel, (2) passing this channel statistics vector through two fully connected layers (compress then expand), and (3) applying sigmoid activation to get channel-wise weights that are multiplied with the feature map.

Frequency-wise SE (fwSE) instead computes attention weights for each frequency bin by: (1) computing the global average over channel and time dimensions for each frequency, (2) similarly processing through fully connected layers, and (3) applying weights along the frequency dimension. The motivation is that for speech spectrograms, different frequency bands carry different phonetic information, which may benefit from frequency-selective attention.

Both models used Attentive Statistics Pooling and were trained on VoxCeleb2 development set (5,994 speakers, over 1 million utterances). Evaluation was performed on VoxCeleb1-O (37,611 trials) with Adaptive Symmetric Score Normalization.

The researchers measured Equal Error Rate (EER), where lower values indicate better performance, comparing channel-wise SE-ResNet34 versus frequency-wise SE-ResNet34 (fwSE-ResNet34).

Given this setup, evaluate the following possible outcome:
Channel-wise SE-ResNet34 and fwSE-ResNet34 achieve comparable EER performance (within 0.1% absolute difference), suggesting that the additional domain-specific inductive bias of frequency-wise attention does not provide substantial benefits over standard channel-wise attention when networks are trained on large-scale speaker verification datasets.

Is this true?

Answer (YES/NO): NO